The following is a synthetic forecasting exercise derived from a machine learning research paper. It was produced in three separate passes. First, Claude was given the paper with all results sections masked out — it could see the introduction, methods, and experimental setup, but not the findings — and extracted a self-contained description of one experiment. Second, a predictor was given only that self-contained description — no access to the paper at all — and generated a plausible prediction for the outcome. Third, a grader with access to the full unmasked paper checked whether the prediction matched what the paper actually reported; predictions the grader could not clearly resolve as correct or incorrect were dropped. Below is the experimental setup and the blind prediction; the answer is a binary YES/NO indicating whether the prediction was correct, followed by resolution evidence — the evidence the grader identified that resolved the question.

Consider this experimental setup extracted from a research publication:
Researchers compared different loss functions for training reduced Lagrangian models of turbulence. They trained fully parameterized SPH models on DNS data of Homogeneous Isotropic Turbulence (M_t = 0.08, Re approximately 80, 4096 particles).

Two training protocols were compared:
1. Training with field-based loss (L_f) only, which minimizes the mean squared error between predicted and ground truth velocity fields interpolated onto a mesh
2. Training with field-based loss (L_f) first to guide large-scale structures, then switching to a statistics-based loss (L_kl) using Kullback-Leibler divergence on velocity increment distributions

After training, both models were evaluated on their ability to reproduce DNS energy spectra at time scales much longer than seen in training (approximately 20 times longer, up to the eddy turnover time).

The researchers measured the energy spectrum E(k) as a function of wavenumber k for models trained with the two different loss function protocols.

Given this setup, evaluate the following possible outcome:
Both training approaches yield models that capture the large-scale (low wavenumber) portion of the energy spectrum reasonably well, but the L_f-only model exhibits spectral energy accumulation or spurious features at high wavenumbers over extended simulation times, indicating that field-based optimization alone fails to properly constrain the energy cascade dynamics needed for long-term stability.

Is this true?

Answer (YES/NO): NO